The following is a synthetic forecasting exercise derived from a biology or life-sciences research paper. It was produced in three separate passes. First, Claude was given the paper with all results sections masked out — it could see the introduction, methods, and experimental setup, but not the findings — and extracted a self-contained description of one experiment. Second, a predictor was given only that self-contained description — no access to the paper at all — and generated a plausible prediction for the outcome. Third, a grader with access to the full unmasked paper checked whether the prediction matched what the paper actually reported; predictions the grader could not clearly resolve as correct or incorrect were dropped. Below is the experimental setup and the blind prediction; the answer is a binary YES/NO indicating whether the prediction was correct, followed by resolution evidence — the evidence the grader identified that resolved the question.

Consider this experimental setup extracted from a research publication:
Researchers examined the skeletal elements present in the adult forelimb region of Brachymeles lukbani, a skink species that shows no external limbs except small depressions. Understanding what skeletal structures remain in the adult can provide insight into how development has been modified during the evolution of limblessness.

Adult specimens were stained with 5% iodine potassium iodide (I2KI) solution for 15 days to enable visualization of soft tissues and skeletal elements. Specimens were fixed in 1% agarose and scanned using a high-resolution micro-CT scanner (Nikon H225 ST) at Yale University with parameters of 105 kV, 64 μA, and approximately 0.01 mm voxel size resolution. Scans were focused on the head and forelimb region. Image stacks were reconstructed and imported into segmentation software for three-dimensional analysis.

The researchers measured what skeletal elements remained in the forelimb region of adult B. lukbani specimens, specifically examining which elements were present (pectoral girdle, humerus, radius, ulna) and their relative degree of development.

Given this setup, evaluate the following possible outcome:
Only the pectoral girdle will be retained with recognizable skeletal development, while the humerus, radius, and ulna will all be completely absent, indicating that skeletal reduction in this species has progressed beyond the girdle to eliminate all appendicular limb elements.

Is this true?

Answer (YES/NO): NO